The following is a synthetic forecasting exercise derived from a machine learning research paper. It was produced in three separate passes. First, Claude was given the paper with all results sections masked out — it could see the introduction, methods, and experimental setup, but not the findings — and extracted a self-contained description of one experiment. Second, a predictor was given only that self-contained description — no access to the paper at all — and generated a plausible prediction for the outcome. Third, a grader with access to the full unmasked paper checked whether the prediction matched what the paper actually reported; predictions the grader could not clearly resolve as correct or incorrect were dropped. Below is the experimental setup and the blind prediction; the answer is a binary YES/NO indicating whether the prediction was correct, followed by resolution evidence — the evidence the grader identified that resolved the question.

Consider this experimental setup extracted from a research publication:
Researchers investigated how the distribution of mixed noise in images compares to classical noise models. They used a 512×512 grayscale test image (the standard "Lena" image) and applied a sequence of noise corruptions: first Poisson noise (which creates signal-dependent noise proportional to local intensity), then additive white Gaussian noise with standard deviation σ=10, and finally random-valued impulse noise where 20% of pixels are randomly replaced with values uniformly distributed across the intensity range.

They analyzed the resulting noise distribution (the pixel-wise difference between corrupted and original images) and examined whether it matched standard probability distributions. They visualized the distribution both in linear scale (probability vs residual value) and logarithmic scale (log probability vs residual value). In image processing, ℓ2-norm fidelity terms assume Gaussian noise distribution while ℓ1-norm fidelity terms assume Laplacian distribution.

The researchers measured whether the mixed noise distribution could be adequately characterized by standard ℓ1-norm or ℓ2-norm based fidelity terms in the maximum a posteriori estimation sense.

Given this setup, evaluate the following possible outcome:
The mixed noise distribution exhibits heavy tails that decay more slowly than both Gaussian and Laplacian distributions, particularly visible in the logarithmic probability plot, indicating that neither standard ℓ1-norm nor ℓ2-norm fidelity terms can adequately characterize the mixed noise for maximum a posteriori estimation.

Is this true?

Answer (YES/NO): YES